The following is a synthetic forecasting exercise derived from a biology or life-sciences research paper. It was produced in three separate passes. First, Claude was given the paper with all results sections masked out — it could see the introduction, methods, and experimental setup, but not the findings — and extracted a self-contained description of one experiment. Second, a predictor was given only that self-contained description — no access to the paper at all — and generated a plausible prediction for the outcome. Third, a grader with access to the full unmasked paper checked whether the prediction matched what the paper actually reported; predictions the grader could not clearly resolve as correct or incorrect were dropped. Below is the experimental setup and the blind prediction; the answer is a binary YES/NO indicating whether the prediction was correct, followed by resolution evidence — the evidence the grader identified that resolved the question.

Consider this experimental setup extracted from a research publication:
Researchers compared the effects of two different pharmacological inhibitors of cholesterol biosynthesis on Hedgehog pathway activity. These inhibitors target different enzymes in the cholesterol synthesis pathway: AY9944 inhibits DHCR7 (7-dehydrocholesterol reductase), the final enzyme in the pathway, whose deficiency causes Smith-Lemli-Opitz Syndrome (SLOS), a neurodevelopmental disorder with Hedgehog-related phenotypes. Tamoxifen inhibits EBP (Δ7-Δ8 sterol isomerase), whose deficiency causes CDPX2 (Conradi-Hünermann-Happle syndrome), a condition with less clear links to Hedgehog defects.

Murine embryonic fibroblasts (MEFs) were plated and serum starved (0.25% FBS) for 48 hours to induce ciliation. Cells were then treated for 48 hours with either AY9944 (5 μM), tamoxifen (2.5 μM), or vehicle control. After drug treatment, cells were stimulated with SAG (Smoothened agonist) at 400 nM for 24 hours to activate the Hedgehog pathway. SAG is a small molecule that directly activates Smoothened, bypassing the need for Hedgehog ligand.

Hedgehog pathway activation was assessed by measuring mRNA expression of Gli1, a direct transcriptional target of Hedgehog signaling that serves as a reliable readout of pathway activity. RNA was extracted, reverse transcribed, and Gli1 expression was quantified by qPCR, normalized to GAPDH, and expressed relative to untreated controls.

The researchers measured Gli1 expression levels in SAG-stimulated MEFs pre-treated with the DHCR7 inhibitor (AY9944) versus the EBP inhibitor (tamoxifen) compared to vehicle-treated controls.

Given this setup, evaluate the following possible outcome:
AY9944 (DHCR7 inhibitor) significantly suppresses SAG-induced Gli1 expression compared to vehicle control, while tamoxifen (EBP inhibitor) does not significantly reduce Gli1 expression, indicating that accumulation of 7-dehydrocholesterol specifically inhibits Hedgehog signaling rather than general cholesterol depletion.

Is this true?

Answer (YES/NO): NO